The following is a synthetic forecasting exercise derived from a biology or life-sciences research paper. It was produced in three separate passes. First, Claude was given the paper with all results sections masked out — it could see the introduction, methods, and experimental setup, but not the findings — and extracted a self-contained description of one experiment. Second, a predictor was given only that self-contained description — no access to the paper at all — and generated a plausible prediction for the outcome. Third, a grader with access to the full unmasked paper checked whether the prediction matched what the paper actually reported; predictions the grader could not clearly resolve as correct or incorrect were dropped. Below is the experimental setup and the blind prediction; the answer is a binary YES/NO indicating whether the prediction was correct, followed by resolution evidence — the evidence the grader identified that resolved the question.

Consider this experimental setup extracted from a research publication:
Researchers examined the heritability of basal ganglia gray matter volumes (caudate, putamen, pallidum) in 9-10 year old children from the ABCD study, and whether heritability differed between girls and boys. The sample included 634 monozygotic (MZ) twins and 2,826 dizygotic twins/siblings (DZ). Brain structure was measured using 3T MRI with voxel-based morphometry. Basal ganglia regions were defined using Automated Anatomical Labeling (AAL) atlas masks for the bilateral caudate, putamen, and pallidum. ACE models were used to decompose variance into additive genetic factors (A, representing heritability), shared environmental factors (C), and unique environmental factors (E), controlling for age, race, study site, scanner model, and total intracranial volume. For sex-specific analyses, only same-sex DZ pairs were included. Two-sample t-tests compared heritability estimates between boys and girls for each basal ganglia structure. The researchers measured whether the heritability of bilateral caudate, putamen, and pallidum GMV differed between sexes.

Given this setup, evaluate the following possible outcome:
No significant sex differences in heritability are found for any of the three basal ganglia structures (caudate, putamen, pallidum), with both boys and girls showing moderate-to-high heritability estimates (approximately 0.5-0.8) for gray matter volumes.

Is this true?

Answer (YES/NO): NO